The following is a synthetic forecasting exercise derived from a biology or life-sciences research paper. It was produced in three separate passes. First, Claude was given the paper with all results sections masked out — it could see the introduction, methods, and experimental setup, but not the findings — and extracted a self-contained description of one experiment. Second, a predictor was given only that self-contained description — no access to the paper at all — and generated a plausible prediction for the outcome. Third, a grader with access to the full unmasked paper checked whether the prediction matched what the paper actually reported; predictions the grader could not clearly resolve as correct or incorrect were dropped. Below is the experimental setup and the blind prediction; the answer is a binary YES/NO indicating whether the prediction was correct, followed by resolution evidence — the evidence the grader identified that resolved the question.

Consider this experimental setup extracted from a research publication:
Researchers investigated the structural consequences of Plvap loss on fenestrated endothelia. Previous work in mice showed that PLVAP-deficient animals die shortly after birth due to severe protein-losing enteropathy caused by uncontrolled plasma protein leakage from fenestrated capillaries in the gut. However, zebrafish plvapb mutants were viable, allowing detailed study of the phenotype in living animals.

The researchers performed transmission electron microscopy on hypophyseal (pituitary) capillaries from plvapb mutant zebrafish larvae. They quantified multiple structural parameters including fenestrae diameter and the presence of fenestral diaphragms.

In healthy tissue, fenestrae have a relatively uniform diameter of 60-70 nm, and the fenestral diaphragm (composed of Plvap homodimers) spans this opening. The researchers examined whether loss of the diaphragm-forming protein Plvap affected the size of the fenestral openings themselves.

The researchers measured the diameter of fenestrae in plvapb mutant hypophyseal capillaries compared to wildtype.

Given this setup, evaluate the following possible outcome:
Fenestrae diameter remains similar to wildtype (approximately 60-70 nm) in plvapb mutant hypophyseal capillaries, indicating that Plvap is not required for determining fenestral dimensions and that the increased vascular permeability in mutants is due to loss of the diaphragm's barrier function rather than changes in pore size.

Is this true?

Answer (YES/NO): YES